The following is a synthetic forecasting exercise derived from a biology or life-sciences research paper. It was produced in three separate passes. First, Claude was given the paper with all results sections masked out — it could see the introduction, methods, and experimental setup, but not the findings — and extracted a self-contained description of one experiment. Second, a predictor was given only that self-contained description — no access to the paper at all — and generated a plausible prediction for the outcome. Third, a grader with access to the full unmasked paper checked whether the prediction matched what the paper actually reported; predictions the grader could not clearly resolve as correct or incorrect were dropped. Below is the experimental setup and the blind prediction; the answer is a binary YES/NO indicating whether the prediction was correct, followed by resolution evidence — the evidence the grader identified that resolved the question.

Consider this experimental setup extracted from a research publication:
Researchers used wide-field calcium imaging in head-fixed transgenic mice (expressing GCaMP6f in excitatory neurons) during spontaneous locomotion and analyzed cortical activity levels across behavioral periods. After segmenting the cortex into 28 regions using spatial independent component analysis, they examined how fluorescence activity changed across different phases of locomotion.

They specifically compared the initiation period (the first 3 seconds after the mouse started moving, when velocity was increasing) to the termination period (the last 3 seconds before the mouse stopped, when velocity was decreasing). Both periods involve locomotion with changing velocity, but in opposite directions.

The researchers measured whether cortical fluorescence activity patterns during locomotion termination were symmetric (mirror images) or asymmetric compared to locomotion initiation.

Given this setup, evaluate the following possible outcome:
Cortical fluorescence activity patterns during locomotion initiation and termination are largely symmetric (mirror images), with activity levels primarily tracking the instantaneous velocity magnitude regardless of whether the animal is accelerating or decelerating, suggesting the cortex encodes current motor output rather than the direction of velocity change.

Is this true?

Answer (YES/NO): NO